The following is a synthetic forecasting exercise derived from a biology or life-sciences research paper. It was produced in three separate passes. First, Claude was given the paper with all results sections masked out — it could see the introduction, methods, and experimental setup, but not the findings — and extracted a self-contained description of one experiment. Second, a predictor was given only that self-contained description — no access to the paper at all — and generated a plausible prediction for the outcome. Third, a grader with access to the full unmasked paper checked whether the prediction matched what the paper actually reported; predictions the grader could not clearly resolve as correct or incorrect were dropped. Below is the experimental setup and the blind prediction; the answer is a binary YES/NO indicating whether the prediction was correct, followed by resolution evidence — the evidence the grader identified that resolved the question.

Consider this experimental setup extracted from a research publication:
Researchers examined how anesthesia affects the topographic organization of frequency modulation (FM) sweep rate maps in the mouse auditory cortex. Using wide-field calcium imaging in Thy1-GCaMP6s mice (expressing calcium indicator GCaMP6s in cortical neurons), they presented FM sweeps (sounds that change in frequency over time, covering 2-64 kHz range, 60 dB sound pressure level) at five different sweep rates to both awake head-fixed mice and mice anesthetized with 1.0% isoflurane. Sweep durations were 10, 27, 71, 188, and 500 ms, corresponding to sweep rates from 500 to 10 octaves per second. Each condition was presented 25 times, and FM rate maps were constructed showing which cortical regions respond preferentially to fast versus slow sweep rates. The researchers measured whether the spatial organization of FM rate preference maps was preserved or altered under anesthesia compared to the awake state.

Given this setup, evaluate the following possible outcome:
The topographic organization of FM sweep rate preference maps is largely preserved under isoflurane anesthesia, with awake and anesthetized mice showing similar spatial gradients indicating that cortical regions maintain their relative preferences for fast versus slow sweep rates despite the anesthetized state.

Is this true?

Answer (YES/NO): YES